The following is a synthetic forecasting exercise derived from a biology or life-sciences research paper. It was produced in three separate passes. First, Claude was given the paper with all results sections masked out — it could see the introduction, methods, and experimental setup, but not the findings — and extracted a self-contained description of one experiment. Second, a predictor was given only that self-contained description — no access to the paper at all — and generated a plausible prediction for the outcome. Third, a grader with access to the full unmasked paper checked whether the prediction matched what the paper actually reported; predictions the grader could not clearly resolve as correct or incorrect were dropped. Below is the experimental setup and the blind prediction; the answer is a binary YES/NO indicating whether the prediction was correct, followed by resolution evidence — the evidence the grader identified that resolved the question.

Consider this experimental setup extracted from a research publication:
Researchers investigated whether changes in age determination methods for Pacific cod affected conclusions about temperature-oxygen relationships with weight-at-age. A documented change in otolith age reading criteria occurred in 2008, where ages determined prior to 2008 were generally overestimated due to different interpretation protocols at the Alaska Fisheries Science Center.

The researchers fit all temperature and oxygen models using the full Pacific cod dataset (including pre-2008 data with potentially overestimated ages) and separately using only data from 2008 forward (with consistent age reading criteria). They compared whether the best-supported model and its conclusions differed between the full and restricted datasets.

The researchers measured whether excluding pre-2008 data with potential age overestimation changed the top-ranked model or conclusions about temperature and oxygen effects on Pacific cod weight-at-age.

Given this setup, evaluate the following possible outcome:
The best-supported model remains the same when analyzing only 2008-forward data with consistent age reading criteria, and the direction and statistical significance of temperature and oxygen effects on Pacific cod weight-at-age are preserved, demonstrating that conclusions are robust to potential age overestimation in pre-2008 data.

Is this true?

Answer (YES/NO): YES